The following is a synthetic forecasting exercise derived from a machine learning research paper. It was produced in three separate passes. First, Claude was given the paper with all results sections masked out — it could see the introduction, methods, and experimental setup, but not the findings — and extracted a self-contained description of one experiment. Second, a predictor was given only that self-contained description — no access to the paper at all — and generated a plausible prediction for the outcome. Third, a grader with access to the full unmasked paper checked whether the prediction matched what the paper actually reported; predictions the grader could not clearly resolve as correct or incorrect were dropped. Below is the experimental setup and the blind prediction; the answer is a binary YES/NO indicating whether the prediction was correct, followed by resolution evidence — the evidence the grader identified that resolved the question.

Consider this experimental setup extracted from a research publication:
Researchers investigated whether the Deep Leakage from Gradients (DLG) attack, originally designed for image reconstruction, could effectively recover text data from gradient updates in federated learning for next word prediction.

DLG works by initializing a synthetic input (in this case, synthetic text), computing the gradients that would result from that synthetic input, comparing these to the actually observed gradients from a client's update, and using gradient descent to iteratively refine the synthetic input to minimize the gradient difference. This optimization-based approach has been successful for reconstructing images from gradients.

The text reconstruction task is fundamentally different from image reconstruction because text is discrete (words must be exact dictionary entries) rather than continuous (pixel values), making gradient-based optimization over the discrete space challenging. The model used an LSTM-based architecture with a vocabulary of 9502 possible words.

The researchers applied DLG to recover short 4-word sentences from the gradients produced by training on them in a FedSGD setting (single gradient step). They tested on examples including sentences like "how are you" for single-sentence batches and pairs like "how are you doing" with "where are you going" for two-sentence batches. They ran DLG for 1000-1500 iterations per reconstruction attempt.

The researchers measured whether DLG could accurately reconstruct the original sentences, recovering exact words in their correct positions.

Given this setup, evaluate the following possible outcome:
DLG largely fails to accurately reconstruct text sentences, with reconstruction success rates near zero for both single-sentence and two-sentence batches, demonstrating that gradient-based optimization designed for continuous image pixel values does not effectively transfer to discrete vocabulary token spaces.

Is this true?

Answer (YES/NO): NO